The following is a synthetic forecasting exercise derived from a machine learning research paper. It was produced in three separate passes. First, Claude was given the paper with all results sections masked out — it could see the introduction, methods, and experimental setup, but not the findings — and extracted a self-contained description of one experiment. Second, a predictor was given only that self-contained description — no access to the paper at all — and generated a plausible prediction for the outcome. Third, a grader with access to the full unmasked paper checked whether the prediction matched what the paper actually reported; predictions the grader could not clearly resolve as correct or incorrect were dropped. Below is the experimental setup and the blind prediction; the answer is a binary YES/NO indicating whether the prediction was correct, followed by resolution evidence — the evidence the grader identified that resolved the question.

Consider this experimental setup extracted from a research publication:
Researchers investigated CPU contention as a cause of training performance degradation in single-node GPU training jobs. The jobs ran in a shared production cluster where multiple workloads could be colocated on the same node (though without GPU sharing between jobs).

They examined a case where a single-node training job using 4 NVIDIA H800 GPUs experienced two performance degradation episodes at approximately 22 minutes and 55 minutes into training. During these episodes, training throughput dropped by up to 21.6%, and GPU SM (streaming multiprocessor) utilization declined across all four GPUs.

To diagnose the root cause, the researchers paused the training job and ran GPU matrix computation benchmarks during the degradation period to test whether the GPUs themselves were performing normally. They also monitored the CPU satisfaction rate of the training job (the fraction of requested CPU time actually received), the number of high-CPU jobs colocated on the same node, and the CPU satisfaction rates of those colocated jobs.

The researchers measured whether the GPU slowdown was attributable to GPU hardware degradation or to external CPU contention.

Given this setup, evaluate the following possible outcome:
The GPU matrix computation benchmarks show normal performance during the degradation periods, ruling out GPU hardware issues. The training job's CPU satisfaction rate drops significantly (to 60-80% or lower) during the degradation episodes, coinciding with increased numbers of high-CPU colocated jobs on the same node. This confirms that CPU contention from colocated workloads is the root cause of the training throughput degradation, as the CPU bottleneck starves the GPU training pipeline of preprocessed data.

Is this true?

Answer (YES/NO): YES